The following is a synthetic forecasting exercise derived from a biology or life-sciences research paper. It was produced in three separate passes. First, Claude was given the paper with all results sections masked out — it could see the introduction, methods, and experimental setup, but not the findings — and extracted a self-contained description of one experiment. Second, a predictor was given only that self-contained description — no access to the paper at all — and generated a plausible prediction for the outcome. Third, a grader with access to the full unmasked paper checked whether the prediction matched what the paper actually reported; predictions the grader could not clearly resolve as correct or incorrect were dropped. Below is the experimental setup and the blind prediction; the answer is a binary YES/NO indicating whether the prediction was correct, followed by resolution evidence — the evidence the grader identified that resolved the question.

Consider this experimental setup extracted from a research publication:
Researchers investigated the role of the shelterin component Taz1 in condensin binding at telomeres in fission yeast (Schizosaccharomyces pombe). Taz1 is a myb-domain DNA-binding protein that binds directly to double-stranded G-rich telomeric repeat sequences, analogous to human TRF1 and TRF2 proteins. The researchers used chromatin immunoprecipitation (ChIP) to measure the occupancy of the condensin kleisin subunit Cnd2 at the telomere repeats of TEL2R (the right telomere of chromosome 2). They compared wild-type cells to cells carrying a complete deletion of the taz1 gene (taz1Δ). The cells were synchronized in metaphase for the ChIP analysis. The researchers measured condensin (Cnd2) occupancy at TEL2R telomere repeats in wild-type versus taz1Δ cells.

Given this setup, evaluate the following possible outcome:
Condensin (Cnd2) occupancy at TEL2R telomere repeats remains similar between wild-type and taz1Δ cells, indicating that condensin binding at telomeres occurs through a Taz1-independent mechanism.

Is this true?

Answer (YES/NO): NO